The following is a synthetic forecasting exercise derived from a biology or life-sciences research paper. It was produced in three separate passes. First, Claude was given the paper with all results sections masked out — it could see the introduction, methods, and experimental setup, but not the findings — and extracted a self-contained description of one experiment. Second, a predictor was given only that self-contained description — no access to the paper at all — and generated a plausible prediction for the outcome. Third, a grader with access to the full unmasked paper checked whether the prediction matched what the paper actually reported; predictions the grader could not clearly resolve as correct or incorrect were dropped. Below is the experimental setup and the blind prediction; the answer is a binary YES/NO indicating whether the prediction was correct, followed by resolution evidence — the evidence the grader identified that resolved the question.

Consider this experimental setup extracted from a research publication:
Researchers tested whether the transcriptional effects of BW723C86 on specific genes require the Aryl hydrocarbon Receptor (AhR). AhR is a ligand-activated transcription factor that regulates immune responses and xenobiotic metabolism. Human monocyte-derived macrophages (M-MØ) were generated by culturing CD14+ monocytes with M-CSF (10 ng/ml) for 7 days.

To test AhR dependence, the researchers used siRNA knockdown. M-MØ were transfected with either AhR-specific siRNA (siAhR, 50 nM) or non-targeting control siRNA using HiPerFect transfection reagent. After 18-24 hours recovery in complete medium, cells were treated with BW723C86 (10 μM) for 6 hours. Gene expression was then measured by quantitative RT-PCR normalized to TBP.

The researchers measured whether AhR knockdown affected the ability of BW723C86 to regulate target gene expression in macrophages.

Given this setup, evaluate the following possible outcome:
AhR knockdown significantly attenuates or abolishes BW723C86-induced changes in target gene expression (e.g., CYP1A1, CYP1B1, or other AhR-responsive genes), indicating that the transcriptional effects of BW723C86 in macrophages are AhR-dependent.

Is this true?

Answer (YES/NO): YES